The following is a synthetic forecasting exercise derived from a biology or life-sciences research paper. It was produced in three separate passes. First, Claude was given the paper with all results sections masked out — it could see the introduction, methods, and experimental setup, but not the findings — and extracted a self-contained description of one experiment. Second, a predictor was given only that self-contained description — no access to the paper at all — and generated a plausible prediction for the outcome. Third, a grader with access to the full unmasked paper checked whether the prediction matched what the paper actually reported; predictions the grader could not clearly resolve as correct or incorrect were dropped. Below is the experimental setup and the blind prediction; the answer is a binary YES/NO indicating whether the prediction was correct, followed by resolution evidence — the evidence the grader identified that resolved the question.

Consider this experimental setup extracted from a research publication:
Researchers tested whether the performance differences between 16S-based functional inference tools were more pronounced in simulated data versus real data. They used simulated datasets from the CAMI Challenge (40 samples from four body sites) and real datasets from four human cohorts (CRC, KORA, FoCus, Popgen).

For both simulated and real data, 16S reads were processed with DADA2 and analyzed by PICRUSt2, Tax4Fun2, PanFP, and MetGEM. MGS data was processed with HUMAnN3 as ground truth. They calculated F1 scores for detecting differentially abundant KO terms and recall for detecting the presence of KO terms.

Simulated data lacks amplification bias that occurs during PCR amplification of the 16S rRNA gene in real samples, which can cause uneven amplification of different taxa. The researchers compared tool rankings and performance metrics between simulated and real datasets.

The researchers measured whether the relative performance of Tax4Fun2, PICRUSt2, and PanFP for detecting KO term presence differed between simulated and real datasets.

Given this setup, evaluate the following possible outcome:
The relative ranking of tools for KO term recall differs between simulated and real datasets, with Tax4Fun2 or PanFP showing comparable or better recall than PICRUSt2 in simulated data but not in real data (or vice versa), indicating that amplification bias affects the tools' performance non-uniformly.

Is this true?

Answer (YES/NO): YES